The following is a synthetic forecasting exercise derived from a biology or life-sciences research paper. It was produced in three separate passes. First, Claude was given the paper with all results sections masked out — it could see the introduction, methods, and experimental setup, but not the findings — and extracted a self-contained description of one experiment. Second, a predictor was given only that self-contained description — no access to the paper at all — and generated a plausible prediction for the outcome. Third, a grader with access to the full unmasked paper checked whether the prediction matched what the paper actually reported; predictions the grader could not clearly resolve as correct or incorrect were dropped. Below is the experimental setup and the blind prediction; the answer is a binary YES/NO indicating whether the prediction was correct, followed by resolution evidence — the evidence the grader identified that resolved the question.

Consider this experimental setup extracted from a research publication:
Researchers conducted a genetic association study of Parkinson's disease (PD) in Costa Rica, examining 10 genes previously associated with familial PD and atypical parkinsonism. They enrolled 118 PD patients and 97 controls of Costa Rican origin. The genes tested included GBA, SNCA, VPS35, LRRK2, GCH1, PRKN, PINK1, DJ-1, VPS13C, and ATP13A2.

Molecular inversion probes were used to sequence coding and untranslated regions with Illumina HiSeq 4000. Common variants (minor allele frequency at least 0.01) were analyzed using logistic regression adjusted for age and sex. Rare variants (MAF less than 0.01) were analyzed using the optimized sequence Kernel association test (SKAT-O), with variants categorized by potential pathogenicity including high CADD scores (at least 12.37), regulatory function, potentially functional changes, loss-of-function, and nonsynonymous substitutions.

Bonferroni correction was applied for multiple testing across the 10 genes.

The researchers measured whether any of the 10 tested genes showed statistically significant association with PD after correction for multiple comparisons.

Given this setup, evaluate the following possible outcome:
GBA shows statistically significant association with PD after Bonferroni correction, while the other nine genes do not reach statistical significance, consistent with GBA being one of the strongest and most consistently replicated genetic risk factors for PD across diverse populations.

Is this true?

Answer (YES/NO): NO